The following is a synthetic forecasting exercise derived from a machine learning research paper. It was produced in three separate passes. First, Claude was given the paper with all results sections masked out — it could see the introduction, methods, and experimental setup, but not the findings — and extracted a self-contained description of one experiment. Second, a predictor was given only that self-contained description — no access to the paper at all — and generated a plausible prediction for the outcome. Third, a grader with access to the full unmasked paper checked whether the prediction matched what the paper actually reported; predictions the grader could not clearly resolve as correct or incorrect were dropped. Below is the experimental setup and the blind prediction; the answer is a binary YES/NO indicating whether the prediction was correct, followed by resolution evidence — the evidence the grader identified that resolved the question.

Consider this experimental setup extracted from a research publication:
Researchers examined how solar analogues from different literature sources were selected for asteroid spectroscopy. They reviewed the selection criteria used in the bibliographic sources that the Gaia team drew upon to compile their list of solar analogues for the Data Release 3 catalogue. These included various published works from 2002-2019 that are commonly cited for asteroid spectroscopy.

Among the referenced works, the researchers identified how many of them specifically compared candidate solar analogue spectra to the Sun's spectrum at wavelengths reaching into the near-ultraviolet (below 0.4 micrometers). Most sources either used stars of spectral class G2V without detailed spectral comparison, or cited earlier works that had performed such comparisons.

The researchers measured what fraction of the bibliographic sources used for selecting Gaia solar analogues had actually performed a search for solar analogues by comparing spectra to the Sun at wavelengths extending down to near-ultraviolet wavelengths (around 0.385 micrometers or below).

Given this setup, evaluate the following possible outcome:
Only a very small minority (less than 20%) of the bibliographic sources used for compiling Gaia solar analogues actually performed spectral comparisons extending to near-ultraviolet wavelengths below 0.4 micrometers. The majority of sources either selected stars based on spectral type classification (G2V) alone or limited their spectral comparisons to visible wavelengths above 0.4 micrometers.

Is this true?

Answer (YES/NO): YES